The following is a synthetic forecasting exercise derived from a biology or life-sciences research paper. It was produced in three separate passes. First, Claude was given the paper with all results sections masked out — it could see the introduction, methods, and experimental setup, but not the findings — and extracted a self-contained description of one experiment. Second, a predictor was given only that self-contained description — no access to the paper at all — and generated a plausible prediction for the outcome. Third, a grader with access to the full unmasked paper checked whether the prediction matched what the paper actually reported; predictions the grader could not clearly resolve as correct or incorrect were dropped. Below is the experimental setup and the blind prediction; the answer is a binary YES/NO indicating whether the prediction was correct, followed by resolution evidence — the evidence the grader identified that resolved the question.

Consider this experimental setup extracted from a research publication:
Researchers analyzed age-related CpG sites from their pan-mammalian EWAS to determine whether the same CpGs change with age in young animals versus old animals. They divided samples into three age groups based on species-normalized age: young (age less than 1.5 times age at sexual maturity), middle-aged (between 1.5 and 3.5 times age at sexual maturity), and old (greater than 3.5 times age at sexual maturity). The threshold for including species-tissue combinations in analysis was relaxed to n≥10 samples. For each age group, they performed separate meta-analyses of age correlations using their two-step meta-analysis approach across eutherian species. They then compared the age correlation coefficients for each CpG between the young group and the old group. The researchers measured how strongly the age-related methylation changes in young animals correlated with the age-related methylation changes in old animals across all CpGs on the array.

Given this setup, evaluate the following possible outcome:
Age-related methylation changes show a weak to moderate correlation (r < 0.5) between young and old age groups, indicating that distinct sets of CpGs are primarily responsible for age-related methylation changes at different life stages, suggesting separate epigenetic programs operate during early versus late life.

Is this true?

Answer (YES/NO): NO